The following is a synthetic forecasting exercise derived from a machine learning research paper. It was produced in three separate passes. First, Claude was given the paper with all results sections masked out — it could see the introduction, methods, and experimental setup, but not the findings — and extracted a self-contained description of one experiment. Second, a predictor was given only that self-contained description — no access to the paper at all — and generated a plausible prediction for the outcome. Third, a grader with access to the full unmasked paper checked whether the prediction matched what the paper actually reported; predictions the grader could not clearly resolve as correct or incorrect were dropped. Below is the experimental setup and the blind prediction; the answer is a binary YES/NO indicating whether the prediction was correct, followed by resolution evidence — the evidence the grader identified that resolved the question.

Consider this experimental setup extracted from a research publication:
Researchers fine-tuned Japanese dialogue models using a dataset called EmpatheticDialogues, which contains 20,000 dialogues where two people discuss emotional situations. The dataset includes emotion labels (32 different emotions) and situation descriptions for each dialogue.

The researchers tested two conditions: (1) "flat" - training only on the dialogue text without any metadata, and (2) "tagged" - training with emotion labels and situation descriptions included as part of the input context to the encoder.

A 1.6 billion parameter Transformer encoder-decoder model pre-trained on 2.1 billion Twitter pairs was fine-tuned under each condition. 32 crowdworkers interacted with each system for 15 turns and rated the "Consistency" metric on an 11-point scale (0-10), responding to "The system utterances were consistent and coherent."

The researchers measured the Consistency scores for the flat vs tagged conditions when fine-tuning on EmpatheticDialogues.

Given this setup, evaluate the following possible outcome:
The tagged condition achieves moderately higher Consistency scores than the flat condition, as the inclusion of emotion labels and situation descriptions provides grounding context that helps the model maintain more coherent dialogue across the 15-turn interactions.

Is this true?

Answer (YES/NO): NO